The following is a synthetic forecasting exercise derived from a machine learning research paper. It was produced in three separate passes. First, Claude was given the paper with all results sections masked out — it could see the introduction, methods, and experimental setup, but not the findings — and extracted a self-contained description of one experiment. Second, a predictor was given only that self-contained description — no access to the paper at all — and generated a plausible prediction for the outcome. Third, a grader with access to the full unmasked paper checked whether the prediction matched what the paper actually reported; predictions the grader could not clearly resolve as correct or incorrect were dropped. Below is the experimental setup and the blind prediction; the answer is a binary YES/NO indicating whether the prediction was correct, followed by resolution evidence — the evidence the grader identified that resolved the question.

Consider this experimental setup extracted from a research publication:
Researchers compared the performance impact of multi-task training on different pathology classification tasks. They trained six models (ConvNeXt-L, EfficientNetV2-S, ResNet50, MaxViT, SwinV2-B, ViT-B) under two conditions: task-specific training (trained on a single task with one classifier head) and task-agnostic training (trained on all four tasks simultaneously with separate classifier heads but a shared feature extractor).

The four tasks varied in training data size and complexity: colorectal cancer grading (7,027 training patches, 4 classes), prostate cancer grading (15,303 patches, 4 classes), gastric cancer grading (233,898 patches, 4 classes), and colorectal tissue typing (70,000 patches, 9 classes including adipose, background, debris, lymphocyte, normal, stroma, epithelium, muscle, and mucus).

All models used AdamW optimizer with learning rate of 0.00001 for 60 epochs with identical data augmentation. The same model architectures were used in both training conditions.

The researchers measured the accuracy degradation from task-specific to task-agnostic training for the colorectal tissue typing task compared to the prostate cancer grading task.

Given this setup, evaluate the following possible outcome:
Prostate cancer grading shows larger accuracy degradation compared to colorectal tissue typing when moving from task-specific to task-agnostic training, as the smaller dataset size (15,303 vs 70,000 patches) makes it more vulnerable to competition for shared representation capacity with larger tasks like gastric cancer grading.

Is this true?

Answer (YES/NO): YES